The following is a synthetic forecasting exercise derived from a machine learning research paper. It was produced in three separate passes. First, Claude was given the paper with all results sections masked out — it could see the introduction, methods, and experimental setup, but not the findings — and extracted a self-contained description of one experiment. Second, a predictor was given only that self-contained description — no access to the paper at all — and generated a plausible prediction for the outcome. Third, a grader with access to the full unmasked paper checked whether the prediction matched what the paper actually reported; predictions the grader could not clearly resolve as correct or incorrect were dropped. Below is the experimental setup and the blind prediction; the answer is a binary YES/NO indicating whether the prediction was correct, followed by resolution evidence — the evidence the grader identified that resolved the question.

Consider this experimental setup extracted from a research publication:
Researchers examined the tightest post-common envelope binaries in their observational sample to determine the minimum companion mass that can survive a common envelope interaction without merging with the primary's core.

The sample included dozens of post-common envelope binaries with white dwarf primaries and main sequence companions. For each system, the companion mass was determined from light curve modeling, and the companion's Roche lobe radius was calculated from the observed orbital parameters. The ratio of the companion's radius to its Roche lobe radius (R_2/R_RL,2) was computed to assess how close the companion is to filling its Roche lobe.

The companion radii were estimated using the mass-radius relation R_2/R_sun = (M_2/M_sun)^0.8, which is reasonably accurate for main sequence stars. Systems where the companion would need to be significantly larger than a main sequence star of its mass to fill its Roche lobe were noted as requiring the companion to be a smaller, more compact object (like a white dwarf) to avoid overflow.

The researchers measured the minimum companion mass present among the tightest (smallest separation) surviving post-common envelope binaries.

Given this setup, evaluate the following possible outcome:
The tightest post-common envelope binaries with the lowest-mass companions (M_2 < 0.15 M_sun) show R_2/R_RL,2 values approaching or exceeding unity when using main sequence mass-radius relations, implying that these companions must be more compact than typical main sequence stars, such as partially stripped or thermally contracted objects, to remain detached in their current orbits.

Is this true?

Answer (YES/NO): NO